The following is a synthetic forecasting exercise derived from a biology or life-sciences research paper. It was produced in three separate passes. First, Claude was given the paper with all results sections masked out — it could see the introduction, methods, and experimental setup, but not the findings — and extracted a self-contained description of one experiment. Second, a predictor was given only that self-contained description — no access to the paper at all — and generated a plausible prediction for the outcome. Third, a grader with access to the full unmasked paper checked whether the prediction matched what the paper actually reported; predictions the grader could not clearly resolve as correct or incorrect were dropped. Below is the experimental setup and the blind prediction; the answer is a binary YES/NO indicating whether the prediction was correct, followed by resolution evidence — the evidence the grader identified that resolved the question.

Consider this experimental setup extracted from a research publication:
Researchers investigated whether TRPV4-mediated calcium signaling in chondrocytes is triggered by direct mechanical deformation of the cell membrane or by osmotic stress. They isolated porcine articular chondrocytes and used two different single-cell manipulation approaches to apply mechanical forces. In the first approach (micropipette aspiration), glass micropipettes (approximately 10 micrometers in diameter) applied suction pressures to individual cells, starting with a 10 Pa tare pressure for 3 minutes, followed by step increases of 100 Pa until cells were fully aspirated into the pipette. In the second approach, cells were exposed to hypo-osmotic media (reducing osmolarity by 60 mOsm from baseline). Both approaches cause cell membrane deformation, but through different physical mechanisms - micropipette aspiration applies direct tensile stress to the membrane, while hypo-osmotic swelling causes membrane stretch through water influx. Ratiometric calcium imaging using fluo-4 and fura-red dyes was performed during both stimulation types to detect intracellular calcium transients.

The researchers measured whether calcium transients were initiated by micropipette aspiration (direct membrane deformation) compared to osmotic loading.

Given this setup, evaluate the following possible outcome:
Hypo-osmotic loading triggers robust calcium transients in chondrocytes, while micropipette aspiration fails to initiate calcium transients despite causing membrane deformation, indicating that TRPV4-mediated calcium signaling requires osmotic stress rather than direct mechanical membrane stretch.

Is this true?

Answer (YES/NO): YES